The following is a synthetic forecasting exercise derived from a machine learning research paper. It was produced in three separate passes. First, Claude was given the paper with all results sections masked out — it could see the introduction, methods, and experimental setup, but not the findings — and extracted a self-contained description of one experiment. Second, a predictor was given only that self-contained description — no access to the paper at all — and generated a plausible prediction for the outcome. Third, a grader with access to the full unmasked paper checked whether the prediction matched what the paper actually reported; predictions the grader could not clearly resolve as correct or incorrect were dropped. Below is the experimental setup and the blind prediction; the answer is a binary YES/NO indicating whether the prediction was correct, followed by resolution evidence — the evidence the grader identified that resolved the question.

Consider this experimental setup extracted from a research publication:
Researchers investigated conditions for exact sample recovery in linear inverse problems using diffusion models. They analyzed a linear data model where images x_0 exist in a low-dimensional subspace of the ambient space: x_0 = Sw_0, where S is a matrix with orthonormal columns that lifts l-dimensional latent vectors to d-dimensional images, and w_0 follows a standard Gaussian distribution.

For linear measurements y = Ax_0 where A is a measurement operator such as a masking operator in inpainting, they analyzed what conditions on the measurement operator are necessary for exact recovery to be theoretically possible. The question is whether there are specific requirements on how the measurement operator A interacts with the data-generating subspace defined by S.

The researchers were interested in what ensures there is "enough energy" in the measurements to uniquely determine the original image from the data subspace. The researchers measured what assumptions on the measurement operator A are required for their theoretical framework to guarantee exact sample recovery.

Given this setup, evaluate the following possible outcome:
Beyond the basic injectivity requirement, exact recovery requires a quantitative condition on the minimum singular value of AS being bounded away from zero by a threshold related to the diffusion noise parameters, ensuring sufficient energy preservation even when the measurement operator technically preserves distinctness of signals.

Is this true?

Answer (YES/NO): NO